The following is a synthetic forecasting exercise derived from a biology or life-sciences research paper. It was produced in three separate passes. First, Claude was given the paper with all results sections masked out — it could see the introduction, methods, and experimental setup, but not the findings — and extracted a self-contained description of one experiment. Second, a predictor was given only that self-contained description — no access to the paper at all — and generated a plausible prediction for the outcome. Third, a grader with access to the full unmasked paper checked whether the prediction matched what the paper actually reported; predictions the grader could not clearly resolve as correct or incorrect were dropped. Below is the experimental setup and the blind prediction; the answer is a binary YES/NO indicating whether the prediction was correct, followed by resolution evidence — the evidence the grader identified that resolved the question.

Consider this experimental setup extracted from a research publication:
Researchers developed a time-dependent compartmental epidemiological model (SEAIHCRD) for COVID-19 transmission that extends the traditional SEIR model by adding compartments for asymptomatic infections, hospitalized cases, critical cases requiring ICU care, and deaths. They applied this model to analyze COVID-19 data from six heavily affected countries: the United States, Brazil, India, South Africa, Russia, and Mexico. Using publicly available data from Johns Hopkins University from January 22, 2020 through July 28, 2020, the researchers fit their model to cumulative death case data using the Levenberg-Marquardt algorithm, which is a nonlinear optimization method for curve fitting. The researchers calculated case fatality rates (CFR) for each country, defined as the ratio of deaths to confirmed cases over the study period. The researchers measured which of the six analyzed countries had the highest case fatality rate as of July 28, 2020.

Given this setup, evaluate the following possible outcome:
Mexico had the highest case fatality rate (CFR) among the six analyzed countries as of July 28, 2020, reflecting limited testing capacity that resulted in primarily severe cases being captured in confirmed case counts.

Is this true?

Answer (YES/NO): YES